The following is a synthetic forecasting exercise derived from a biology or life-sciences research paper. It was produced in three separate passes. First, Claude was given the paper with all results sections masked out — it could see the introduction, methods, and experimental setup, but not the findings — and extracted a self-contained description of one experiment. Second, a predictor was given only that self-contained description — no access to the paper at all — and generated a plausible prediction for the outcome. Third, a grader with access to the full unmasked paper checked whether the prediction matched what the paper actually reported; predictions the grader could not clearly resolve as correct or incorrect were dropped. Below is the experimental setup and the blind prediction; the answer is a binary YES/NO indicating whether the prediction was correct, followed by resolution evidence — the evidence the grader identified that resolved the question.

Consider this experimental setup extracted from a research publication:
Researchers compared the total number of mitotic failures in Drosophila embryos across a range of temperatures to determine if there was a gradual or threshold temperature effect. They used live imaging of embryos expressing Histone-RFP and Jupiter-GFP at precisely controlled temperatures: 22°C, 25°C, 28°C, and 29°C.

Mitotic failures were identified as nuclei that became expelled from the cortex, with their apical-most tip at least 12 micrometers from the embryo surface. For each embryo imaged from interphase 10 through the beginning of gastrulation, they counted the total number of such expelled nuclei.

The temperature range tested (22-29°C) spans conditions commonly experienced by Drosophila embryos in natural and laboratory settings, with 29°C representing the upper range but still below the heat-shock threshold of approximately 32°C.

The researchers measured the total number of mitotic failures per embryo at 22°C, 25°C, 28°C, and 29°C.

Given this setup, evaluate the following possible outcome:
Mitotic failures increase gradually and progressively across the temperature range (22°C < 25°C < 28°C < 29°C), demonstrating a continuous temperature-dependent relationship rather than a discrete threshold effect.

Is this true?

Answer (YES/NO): NO